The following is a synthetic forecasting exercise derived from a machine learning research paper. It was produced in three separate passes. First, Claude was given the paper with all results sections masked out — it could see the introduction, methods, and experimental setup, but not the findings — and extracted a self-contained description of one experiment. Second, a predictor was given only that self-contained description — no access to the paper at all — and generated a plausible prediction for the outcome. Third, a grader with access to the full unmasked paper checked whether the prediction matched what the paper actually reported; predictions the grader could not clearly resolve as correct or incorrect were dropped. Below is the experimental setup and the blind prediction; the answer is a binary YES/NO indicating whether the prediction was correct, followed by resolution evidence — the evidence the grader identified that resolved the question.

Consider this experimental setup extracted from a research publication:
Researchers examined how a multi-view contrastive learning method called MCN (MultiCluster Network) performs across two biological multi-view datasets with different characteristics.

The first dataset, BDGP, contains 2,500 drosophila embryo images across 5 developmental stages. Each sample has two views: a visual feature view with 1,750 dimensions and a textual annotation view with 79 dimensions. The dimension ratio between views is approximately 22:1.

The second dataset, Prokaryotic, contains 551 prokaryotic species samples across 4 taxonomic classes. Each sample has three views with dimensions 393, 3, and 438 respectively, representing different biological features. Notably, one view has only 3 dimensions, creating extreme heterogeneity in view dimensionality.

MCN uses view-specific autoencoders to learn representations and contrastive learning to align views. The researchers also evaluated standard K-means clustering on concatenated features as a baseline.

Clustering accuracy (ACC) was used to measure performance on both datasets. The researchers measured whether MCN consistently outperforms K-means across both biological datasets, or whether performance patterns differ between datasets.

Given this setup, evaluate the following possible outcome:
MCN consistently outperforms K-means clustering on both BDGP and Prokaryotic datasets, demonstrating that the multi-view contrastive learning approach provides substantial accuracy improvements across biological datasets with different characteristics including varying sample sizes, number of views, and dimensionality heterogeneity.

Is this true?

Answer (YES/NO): NO